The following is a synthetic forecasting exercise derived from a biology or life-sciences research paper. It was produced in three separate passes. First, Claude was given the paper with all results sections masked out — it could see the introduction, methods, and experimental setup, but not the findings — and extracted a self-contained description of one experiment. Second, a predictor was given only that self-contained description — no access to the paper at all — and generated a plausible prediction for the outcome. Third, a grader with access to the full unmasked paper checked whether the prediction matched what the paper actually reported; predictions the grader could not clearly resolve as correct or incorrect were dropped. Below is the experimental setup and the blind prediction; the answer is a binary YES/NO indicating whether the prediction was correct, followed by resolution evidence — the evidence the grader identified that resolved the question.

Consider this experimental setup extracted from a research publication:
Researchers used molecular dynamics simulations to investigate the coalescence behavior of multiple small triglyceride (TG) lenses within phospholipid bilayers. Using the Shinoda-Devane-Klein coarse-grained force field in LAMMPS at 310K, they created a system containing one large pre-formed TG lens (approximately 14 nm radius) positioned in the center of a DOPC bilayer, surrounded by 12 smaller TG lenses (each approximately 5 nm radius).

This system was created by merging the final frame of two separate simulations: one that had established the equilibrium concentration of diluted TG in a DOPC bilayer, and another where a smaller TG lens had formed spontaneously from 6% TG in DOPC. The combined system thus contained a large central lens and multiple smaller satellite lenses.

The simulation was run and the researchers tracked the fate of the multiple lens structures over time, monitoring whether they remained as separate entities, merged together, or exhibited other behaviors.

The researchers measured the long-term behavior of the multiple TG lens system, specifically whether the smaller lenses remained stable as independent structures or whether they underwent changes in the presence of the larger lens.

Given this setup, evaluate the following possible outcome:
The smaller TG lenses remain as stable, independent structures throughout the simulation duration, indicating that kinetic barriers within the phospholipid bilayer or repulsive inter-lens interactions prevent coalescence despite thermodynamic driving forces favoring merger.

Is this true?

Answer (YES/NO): NO